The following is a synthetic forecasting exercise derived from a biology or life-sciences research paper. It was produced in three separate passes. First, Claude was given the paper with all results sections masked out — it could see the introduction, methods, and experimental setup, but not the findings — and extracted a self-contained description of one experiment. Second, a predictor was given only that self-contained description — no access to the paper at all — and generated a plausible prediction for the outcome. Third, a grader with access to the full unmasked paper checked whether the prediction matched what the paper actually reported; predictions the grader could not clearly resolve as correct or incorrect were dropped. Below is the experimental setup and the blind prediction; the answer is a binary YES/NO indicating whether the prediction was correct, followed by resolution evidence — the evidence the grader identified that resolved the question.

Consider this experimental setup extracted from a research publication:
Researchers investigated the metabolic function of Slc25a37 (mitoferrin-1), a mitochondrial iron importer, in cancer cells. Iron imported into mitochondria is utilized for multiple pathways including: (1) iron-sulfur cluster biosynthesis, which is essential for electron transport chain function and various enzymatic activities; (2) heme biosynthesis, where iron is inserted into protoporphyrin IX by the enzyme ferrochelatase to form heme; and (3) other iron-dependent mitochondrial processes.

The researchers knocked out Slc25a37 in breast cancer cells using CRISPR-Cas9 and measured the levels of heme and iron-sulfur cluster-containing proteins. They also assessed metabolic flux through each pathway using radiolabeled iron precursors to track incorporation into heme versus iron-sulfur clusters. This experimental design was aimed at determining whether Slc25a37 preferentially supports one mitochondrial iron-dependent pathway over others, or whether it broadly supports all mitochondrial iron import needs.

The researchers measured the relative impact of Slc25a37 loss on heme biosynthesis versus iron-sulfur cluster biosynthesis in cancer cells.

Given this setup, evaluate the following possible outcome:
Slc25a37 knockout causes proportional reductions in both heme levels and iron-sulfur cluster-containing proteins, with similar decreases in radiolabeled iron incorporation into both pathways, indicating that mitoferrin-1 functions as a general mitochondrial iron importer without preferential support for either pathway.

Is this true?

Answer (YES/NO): NO